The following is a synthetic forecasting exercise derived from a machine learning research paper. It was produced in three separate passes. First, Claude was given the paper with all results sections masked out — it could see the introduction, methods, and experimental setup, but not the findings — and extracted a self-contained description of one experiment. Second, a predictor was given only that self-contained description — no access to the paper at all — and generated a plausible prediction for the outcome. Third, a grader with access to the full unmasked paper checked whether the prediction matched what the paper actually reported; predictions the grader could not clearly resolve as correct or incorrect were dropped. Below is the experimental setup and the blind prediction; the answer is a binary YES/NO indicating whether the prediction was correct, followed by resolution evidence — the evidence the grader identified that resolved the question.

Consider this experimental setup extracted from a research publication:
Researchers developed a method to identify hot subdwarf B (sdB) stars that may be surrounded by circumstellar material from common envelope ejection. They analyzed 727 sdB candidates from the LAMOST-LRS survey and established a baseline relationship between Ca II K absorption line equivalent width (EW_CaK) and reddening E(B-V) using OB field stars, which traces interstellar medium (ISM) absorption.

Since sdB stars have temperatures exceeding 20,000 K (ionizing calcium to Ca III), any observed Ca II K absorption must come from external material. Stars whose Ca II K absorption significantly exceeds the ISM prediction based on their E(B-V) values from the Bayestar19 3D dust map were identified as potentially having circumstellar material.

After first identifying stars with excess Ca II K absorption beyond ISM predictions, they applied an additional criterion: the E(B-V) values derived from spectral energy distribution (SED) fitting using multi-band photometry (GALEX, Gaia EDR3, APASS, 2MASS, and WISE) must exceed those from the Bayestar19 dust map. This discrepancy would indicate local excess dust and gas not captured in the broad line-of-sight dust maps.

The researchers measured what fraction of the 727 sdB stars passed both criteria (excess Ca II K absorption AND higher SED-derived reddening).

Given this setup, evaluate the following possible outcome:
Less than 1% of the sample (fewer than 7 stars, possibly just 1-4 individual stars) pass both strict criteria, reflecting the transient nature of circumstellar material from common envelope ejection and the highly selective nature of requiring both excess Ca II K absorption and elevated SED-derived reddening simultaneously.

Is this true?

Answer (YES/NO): NO